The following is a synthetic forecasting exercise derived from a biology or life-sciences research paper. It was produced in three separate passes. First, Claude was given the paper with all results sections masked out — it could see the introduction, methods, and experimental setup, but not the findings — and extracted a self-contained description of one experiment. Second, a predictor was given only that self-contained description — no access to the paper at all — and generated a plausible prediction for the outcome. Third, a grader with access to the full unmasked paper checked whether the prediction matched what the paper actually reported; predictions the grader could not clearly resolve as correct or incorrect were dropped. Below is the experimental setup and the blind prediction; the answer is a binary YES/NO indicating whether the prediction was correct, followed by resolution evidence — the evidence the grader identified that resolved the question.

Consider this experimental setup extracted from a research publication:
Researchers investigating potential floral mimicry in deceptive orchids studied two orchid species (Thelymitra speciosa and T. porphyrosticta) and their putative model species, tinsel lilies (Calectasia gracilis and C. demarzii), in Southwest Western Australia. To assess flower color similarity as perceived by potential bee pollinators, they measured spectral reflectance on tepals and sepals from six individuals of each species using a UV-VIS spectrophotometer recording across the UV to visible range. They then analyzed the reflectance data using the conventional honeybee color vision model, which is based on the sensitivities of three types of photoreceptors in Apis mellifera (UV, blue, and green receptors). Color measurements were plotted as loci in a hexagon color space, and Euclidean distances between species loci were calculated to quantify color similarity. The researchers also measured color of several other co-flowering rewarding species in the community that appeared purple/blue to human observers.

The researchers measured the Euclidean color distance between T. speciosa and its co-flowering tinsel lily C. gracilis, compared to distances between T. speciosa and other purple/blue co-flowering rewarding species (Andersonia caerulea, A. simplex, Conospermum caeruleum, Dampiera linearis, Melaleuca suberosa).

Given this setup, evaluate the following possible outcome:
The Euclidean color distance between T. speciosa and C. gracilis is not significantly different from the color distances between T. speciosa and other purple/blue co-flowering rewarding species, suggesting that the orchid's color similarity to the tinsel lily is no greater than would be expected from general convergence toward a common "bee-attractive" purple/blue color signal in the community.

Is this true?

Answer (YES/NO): NO